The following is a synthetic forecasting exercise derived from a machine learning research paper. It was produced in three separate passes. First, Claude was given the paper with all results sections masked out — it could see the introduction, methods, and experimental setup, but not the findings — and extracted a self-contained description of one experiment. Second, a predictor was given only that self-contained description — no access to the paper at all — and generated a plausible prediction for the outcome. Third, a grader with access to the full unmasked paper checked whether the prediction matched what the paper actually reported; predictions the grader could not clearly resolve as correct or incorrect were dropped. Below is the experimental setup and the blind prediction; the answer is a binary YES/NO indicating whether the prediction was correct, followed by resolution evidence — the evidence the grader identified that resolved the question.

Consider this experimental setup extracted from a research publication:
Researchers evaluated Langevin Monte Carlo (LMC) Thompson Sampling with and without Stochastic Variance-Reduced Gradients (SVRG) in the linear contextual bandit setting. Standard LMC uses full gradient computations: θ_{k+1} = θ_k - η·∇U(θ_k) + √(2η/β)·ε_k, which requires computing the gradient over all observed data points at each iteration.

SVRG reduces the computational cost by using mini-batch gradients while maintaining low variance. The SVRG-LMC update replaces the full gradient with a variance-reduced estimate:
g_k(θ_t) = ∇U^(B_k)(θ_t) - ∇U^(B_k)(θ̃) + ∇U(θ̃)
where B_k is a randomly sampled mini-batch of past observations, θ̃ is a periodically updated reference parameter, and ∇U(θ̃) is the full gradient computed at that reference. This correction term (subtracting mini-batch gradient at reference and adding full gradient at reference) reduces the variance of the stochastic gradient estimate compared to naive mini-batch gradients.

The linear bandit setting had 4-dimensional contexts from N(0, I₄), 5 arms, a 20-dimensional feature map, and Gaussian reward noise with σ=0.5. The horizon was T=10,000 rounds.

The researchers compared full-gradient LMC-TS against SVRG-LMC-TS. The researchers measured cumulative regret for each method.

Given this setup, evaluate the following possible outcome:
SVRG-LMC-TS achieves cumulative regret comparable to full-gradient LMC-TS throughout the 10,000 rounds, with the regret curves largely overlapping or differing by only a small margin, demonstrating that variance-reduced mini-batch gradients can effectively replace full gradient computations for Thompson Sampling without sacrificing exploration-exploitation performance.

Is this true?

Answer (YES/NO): YES